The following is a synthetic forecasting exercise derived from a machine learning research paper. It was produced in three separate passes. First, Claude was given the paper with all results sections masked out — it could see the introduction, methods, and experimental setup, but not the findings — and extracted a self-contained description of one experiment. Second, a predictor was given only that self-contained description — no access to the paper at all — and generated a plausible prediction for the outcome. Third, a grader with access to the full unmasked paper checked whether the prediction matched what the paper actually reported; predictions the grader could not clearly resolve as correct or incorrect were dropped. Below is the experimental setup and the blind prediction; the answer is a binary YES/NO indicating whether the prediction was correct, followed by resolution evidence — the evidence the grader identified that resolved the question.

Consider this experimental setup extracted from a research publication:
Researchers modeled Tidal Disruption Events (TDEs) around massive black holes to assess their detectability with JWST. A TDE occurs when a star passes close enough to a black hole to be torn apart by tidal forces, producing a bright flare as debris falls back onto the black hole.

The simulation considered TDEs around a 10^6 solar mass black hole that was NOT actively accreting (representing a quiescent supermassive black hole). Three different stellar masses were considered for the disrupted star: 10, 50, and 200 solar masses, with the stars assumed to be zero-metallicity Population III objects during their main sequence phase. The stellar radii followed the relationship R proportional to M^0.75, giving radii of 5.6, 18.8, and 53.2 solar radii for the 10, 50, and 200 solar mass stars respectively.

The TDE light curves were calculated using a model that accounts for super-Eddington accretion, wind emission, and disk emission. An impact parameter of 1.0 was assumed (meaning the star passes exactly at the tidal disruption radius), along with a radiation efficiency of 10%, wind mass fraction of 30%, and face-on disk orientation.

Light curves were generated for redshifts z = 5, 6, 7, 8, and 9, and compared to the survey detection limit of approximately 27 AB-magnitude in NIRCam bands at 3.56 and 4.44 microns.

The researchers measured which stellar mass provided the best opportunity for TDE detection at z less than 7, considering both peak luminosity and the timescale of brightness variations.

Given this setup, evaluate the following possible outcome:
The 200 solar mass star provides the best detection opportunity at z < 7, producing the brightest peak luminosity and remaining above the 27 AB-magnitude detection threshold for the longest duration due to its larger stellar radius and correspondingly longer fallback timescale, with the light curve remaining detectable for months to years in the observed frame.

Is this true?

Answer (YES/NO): NO